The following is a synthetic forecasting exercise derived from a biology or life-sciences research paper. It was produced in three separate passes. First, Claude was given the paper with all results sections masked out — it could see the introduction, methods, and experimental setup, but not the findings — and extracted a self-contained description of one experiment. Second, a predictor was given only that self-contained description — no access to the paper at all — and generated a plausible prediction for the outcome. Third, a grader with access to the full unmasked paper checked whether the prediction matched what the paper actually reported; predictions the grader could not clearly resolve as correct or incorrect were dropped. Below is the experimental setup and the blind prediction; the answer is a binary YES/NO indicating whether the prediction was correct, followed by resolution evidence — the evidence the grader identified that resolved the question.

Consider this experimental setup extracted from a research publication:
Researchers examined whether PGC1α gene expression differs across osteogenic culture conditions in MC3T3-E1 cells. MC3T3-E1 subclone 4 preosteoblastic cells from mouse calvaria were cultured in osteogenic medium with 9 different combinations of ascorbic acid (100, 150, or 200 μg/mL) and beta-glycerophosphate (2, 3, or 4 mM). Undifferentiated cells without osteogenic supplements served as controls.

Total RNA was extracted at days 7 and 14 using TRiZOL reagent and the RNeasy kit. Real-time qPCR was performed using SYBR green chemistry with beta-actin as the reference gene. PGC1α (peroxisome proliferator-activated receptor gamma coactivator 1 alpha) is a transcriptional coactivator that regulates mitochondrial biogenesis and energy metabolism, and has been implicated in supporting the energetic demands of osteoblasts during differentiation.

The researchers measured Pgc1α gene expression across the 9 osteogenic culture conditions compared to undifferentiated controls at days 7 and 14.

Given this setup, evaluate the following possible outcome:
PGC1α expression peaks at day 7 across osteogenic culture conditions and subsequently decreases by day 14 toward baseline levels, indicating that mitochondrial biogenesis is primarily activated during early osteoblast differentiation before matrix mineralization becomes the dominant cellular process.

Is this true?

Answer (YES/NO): NO